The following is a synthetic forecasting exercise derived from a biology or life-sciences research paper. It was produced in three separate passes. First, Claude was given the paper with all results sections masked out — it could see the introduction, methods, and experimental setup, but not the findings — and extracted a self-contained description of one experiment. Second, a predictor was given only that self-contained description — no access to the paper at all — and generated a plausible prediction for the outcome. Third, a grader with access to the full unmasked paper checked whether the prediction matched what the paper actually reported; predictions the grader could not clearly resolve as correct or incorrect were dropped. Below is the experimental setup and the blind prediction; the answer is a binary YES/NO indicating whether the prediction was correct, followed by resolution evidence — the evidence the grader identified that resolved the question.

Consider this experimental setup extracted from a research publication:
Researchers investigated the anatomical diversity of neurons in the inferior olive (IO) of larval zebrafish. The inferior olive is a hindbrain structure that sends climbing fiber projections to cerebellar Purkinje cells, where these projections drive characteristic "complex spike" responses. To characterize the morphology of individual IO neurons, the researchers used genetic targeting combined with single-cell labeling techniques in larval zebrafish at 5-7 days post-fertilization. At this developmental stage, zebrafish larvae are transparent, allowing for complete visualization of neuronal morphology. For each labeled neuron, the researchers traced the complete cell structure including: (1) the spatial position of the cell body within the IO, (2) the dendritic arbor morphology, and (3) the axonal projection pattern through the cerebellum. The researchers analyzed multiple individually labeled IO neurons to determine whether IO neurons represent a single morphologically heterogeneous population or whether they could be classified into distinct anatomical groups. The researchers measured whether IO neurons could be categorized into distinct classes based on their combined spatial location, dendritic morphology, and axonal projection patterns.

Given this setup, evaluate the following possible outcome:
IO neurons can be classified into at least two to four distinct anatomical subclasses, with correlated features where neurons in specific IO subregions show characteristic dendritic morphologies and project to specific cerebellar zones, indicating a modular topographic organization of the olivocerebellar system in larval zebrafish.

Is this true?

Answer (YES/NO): YES